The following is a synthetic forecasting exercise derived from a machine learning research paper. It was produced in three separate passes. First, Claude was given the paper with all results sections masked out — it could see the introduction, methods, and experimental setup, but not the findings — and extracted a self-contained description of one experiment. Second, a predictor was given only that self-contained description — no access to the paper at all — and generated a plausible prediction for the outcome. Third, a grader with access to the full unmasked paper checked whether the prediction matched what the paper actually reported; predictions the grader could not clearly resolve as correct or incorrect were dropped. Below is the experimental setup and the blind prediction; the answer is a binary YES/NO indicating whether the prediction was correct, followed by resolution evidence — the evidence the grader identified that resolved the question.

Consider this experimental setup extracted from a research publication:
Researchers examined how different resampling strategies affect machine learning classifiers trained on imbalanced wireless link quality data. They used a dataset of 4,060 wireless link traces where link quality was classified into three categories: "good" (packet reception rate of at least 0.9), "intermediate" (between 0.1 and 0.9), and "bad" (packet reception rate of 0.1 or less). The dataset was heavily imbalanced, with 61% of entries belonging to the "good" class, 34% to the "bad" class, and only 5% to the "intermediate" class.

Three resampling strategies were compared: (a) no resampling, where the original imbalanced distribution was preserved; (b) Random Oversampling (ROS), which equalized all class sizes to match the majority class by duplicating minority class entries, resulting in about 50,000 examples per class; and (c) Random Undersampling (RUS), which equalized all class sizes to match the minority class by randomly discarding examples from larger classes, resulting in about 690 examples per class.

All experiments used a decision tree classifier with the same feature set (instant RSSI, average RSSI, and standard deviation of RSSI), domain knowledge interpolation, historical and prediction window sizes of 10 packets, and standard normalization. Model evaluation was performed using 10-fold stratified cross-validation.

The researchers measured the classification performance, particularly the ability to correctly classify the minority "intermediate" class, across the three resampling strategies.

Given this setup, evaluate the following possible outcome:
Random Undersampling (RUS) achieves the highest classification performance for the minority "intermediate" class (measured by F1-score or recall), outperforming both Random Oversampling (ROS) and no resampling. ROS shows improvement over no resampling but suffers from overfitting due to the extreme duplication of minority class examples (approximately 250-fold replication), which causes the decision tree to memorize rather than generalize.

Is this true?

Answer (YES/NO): NO